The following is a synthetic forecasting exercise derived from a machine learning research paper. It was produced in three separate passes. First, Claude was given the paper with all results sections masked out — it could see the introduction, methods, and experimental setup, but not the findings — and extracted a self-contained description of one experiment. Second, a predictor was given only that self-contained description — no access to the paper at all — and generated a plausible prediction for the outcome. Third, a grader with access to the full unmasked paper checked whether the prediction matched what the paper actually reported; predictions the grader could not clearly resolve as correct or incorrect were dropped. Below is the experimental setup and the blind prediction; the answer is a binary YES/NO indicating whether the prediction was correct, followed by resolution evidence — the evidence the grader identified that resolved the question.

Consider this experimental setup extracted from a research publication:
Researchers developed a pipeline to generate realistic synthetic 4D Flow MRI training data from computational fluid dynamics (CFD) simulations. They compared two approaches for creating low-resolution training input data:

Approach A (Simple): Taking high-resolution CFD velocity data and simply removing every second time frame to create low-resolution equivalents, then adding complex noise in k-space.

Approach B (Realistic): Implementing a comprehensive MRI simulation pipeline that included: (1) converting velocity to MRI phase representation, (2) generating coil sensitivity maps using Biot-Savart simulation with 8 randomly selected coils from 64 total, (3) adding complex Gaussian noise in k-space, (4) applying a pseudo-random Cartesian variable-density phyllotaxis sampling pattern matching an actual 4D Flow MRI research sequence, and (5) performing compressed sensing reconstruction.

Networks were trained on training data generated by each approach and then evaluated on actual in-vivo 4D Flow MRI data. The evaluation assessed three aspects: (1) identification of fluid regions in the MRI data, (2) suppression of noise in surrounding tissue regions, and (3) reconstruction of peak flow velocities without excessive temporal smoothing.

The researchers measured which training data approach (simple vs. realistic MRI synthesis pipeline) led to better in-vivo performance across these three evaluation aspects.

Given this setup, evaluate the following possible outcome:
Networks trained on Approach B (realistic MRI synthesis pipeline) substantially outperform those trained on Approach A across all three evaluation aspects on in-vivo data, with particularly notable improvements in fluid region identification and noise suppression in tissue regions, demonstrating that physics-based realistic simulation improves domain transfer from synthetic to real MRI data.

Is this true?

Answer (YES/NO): NO